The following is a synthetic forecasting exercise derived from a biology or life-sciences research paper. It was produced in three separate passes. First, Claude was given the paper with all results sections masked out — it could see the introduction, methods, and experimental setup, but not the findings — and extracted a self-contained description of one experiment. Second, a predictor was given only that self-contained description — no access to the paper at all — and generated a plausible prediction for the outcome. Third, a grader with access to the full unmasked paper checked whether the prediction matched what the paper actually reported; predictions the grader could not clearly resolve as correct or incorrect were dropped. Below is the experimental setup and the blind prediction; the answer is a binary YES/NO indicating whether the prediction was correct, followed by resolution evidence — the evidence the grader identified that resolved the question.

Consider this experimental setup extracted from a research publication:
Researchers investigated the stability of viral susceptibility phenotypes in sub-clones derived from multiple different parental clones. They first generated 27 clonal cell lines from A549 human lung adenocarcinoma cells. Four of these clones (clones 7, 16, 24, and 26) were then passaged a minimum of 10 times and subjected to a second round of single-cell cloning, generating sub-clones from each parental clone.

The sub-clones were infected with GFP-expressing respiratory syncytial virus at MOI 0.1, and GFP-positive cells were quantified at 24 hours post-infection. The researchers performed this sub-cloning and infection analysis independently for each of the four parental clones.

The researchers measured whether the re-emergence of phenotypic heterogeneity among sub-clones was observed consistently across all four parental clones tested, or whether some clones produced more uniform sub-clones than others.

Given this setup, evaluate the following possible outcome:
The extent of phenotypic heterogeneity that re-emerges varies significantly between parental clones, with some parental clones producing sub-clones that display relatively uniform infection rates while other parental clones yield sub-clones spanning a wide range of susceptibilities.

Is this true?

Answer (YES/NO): NO